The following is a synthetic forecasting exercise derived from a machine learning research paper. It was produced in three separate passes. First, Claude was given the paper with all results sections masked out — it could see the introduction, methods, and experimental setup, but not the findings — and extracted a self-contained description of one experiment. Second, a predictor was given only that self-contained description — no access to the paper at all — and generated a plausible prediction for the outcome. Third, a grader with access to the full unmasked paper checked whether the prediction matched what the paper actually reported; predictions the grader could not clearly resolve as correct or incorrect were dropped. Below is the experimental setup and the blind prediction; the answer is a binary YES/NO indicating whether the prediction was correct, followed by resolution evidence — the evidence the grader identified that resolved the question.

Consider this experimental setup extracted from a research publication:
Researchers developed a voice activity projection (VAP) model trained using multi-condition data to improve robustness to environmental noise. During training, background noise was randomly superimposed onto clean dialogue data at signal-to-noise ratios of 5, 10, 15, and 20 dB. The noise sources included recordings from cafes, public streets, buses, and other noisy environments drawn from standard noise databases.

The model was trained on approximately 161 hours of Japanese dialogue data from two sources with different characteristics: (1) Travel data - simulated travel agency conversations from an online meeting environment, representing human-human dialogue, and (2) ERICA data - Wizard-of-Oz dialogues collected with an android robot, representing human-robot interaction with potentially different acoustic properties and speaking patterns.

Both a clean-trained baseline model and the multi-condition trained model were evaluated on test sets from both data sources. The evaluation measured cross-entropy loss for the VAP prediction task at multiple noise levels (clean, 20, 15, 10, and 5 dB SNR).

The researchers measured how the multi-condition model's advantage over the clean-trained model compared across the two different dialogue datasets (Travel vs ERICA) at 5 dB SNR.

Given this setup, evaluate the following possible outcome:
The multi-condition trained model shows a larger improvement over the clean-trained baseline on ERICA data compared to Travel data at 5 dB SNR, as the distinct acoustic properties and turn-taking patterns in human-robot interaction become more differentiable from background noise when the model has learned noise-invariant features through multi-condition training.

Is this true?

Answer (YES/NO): YES